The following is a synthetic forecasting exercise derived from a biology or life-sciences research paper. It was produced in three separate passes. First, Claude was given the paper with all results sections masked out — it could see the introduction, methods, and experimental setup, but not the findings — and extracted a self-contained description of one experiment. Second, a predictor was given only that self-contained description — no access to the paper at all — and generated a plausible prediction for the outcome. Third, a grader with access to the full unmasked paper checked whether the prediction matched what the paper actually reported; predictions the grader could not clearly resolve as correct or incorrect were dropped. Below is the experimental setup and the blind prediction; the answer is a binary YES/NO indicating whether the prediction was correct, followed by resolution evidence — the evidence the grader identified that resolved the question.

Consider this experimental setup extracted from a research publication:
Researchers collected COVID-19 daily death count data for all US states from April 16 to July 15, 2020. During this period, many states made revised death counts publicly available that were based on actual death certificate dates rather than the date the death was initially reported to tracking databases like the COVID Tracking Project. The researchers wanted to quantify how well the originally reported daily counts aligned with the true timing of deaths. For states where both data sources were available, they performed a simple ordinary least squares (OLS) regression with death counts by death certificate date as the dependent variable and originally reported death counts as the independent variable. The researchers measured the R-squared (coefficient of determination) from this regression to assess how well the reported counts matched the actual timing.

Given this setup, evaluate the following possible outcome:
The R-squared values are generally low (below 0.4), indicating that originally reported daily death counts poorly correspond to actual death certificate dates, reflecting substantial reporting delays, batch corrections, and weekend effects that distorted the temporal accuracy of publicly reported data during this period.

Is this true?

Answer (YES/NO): NO